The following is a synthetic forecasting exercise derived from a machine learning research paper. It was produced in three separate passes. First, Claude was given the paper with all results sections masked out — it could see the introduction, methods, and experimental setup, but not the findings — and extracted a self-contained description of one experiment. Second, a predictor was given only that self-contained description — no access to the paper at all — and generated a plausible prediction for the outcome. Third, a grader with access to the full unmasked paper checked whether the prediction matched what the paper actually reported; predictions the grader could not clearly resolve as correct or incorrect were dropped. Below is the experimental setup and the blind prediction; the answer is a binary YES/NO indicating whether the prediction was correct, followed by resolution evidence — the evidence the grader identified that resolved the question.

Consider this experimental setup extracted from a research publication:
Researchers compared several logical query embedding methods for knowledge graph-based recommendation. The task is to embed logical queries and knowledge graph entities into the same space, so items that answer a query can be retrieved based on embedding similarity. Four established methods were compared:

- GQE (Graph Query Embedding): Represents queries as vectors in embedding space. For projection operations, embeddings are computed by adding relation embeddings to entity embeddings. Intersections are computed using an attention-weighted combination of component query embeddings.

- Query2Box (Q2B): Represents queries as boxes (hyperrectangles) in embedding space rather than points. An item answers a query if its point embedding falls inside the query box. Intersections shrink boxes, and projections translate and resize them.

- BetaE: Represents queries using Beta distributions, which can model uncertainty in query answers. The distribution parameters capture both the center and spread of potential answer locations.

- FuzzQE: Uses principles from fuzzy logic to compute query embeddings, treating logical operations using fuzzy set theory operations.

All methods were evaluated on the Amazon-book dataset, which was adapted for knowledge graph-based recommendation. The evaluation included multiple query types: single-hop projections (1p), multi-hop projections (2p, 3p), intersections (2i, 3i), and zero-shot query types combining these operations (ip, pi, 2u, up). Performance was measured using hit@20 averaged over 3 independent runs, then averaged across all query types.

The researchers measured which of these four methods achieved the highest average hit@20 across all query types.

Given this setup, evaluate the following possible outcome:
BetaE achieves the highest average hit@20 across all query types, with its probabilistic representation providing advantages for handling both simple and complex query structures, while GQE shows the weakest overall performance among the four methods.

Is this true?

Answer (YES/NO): NO